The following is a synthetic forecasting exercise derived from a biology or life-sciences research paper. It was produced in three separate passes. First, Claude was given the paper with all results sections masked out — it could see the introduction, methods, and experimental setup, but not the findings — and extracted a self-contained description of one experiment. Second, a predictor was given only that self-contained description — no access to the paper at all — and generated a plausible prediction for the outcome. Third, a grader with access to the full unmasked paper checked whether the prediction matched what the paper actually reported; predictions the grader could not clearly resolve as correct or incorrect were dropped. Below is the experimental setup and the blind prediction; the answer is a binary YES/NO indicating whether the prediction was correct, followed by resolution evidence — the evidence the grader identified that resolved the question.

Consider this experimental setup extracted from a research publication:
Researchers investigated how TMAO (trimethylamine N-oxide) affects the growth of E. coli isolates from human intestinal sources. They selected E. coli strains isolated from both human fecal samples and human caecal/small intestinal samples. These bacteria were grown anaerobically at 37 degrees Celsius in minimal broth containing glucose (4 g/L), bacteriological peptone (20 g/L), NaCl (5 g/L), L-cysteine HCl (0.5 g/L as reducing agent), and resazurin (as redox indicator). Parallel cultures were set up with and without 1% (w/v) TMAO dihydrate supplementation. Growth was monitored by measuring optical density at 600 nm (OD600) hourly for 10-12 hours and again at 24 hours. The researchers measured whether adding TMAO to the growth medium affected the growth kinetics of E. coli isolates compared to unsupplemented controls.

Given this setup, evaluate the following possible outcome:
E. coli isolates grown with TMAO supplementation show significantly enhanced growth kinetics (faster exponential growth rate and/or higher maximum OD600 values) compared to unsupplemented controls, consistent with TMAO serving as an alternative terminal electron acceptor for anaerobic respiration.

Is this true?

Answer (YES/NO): YES